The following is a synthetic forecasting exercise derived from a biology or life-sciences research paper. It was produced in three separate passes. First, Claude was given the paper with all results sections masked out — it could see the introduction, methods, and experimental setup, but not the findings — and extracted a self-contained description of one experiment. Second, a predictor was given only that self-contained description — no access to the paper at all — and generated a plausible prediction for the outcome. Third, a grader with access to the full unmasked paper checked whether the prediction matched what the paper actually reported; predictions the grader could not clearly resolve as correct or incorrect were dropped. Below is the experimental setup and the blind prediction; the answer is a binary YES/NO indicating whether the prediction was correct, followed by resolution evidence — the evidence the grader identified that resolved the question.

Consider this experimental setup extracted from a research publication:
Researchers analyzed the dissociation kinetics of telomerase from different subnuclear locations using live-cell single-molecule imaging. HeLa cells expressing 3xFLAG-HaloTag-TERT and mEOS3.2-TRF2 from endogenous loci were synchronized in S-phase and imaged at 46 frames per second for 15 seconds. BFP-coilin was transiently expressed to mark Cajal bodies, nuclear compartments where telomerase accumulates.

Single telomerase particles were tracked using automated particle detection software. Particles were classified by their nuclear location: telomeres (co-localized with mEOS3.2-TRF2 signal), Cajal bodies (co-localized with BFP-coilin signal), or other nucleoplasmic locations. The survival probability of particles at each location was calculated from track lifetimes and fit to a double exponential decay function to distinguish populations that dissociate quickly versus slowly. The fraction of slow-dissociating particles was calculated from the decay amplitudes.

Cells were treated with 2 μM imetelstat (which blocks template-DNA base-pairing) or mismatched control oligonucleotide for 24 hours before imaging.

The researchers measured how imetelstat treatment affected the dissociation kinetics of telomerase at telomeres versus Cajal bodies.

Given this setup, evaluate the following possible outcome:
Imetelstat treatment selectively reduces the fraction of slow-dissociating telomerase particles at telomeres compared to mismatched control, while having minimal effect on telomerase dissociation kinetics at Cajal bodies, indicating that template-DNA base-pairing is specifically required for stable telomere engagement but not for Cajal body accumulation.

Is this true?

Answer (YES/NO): YES